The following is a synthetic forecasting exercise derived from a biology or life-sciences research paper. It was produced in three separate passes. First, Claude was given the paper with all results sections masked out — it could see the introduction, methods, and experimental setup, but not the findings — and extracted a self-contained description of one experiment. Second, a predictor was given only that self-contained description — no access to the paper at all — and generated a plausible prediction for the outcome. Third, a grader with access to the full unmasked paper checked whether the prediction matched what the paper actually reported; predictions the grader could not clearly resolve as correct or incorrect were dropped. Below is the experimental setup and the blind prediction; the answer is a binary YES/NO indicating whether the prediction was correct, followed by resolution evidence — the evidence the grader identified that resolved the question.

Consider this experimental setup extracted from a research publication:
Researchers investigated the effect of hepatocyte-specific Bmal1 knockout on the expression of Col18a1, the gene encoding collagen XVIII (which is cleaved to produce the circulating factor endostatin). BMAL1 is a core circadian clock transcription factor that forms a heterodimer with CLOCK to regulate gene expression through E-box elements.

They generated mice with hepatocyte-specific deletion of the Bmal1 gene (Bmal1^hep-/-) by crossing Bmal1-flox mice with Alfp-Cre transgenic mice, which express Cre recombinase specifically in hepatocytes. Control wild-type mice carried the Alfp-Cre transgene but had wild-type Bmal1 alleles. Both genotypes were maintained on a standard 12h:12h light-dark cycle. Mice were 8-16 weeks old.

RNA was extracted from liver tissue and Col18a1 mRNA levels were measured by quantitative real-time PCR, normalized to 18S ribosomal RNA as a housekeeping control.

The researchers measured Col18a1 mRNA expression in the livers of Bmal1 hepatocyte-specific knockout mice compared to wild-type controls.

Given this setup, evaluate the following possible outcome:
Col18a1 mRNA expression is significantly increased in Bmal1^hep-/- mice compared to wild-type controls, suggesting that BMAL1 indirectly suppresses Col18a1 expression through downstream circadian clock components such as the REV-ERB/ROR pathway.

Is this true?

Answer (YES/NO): YES